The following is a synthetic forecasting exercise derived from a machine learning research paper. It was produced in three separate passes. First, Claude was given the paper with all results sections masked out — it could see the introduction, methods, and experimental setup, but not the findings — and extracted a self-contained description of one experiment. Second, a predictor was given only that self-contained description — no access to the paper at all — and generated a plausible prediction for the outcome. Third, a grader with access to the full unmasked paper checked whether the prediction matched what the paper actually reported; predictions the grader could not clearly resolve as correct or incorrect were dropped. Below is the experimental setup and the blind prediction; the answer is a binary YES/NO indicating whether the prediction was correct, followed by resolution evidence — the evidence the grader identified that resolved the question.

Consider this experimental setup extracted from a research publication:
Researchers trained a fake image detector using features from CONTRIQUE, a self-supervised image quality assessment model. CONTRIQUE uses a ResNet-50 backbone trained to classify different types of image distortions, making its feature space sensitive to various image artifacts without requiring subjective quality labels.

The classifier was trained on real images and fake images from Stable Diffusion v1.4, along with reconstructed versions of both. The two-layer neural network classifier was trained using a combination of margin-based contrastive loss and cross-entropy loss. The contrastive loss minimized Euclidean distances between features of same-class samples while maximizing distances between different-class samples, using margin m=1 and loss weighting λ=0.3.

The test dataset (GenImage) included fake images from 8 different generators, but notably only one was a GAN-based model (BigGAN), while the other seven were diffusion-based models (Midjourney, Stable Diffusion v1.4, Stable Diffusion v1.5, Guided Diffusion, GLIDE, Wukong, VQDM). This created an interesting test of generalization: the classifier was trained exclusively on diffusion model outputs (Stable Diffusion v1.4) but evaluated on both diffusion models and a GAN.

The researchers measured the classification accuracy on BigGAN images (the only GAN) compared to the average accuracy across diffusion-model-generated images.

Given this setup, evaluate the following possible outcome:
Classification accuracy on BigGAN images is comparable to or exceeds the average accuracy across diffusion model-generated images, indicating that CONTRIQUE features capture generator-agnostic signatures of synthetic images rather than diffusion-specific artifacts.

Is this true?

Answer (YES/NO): NO